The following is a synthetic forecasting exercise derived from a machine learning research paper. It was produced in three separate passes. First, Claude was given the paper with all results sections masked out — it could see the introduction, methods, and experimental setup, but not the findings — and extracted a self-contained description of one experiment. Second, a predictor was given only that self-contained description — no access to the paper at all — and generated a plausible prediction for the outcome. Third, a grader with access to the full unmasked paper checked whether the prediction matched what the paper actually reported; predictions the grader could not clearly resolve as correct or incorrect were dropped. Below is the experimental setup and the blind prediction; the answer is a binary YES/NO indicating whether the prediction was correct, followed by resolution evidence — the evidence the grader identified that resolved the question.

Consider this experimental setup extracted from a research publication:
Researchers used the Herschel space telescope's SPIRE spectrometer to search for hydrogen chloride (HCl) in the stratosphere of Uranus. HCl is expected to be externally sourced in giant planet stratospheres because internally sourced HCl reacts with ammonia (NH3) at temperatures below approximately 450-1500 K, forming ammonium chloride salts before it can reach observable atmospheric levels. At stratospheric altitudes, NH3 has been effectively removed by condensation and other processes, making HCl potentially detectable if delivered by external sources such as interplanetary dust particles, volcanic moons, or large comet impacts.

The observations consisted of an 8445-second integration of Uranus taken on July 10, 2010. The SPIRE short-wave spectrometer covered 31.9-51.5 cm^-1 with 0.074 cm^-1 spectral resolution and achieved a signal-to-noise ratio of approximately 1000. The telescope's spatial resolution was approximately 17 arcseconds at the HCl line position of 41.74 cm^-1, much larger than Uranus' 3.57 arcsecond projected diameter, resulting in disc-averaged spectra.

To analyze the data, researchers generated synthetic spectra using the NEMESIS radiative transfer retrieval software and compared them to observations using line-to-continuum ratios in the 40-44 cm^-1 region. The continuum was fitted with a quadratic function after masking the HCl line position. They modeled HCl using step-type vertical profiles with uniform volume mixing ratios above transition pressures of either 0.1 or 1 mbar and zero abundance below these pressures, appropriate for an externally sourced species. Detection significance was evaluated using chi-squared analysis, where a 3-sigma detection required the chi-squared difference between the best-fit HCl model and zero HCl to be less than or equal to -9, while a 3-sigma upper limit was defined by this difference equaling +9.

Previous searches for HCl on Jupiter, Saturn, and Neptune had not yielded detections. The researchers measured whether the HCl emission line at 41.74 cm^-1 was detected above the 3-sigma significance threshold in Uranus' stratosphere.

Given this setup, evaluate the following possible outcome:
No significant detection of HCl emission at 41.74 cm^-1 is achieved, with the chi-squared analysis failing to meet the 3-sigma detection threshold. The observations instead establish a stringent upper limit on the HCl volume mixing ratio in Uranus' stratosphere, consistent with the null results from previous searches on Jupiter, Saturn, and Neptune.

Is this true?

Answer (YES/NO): YES